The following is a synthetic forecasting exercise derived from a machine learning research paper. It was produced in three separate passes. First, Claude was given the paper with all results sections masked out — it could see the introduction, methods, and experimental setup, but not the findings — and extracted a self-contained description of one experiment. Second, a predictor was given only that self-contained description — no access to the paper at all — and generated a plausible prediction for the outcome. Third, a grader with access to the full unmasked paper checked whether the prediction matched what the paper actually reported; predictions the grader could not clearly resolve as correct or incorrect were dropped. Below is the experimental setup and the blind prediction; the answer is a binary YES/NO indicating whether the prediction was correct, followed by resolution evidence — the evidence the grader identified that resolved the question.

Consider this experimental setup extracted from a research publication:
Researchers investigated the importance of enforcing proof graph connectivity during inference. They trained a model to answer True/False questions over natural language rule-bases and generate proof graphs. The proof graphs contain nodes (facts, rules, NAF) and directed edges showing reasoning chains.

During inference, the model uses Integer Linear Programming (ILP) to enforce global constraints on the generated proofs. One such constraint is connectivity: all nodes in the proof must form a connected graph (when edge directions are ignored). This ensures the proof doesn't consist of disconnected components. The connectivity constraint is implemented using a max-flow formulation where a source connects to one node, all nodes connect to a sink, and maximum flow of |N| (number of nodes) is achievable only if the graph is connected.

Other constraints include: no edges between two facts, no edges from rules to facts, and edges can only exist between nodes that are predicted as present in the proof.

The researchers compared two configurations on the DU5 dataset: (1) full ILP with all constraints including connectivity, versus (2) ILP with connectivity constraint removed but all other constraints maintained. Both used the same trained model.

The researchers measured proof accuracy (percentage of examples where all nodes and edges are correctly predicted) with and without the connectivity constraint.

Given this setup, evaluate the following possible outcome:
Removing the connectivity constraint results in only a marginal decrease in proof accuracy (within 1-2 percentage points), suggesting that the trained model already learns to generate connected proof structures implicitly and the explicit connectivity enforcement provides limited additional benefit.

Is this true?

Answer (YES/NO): YES